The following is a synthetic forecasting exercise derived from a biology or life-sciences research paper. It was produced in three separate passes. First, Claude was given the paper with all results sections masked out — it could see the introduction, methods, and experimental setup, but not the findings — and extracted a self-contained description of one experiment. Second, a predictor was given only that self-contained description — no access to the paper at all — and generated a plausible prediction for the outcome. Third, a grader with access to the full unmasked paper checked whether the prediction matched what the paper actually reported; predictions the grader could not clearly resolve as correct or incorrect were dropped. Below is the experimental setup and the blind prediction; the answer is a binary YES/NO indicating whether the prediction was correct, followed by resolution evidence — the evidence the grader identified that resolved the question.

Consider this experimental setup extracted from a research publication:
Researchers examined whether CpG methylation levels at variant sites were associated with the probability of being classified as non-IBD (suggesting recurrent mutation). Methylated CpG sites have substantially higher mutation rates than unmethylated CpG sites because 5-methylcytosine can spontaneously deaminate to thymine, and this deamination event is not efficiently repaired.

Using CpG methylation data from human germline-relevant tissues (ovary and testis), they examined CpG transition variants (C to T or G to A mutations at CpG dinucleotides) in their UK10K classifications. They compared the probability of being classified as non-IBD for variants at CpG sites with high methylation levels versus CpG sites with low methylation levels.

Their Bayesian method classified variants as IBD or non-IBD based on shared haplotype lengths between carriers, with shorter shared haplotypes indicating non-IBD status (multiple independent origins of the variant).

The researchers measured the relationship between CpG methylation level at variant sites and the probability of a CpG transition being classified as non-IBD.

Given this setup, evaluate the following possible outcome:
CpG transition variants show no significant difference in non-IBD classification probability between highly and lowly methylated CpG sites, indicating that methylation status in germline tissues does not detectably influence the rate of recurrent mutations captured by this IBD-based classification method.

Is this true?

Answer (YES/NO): NO